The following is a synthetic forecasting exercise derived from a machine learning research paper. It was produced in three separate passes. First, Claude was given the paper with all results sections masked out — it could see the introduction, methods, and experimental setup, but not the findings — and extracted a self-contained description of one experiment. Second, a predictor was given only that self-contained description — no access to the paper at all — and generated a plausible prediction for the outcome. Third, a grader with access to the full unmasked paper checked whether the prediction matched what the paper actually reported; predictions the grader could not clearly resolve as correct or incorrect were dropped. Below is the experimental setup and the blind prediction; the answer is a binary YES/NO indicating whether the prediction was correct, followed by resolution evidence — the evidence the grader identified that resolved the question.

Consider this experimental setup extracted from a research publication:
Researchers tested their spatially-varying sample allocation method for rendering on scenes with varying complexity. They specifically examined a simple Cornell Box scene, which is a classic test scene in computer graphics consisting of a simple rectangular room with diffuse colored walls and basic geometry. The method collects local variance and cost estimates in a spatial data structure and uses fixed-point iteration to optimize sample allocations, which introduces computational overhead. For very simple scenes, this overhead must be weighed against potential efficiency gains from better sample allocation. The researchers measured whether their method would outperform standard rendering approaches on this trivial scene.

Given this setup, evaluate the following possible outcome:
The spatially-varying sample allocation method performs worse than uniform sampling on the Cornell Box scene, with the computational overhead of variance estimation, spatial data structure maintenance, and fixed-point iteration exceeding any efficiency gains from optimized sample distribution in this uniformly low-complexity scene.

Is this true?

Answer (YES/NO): YES